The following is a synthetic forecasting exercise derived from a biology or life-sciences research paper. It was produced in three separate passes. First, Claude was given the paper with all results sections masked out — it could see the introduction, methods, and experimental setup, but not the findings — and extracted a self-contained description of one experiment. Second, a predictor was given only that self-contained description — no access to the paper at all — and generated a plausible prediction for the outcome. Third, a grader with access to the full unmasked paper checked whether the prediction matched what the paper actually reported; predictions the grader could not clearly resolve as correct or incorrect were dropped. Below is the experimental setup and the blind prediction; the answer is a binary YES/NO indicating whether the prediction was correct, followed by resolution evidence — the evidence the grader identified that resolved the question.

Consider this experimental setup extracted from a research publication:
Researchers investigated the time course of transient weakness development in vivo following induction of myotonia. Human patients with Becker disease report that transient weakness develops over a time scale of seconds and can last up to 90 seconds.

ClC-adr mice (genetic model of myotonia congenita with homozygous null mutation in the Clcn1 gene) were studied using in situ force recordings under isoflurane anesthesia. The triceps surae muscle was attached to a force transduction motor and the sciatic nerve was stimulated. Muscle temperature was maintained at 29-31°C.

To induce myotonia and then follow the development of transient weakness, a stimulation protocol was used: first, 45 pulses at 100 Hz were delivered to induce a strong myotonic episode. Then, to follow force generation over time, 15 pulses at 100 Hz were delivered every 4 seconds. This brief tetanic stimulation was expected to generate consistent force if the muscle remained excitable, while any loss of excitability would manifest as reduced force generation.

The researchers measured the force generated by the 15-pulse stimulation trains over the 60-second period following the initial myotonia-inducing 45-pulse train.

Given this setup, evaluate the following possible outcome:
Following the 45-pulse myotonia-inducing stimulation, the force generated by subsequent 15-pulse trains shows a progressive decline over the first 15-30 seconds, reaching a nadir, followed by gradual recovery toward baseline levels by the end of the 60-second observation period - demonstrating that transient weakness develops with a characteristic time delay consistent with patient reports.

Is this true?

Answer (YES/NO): NO